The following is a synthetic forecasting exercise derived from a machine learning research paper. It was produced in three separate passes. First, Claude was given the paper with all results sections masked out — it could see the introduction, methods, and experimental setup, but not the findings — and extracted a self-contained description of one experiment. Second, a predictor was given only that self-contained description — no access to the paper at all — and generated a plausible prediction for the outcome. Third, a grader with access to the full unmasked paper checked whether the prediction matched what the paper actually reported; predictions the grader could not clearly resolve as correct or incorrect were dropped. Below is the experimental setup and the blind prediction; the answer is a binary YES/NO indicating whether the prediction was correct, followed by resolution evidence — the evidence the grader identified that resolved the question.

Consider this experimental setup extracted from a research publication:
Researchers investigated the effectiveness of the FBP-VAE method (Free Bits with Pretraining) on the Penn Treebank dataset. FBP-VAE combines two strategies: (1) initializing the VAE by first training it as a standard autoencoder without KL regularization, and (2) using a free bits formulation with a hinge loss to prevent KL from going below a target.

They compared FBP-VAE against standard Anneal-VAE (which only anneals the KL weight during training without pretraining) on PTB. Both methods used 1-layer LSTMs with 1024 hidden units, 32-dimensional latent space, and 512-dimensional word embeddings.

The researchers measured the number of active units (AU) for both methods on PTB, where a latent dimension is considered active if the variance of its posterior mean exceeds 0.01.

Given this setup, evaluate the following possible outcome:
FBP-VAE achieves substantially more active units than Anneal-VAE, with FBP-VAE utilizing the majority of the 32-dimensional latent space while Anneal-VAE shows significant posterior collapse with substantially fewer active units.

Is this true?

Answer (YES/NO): NO